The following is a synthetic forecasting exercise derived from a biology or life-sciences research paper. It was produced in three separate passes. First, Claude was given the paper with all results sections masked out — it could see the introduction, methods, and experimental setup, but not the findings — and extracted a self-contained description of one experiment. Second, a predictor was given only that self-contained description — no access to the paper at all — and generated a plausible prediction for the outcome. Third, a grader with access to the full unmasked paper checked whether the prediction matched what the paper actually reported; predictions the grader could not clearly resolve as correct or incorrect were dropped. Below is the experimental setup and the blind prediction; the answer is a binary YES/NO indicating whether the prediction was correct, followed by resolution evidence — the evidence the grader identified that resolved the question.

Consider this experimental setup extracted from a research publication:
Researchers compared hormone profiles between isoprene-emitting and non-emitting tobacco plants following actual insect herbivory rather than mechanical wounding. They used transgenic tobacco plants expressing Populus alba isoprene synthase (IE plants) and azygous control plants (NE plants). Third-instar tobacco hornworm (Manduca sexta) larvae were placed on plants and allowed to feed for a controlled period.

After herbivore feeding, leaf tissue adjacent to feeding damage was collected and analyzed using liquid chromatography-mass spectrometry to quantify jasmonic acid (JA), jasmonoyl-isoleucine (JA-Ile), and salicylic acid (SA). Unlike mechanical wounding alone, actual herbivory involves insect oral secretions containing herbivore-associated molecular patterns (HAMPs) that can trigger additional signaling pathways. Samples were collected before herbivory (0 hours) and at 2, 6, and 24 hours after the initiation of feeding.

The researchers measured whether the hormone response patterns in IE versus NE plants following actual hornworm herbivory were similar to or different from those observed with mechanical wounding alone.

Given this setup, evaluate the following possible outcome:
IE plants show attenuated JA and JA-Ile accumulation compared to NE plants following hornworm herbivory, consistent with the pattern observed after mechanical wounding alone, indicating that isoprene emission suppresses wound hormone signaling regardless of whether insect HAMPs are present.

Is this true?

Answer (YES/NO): NO